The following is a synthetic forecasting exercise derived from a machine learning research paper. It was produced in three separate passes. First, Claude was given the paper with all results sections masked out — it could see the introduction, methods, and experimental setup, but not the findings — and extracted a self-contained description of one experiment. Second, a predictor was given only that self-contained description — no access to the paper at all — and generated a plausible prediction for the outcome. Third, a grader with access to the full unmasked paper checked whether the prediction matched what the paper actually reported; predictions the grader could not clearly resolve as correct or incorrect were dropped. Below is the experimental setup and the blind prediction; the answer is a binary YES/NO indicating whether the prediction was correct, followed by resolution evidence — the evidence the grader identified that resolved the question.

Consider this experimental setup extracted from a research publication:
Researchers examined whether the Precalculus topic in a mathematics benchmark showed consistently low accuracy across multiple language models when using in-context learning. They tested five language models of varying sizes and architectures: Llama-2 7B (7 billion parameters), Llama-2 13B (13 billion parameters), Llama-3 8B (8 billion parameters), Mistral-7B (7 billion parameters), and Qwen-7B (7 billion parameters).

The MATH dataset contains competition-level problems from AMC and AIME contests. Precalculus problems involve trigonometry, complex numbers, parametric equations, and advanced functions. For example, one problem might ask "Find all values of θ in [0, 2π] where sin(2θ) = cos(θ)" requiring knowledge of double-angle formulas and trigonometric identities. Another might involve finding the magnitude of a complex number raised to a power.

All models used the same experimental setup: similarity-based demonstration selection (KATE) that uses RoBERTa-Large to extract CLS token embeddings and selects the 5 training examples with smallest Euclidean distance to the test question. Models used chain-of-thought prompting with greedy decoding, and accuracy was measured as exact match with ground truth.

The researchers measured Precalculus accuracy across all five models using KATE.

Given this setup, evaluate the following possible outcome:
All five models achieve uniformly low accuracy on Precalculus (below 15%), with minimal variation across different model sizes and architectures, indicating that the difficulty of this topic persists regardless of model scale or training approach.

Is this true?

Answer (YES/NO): NO